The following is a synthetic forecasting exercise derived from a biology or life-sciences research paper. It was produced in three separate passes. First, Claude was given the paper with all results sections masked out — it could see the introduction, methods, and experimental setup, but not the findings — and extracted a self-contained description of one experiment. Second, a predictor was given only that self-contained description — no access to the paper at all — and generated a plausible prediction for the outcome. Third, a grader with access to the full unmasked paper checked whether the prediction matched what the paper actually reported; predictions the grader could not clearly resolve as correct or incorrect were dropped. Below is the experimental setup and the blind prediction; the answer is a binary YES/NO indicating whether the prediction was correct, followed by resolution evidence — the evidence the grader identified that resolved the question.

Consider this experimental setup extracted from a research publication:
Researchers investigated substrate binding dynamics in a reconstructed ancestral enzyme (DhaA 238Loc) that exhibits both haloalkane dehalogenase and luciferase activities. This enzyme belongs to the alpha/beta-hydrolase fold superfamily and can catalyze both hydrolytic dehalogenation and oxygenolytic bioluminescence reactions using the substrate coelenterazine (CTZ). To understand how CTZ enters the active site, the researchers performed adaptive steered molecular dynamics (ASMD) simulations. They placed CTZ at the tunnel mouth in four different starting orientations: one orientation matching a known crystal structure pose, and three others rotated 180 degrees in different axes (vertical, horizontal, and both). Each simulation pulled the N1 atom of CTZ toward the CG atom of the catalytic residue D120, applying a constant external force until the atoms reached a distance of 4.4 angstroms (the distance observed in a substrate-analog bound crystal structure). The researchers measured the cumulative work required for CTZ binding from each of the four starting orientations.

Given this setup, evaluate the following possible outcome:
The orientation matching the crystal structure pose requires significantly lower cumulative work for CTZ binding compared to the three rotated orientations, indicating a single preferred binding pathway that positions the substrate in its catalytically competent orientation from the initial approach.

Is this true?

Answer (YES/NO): YES